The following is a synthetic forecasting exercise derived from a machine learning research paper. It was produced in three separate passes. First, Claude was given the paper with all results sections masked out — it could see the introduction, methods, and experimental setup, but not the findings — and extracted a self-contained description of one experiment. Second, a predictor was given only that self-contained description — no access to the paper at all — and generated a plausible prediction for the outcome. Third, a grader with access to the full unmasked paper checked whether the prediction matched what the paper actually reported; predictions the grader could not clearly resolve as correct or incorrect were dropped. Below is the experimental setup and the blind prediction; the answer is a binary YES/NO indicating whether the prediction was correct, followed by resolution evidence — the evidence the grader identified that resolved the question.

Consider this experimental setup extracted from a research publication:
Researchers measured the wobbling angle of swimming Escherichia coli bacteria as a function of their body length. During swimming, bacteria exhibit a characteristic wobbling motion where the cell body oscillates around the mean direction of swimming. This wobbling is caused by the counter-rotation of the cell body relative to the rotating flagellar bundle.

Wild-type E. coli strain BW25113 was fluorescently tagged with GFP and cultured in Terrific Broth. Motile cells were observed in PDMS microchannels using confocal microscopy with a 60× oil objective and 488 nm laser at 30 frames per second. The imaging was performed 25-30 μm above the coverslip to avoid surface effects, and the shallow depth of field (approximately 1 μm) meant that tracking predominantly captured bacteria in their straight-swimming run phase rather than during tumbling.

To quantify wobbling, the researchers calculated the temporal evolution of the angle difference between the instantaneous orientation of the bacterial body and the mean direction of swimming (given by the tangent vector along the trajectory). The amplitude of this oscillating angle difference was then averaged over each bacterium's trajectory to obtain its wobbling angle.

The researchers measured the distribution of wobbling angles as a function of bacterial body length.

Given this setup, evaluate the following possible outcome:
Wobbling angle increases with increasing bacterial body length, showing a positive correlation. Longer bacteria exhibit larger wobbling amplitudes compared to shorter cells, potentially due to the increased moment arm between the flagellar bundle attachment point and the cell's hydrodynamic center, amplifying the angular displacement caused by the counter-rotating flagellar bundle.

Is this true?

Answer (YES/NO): NO